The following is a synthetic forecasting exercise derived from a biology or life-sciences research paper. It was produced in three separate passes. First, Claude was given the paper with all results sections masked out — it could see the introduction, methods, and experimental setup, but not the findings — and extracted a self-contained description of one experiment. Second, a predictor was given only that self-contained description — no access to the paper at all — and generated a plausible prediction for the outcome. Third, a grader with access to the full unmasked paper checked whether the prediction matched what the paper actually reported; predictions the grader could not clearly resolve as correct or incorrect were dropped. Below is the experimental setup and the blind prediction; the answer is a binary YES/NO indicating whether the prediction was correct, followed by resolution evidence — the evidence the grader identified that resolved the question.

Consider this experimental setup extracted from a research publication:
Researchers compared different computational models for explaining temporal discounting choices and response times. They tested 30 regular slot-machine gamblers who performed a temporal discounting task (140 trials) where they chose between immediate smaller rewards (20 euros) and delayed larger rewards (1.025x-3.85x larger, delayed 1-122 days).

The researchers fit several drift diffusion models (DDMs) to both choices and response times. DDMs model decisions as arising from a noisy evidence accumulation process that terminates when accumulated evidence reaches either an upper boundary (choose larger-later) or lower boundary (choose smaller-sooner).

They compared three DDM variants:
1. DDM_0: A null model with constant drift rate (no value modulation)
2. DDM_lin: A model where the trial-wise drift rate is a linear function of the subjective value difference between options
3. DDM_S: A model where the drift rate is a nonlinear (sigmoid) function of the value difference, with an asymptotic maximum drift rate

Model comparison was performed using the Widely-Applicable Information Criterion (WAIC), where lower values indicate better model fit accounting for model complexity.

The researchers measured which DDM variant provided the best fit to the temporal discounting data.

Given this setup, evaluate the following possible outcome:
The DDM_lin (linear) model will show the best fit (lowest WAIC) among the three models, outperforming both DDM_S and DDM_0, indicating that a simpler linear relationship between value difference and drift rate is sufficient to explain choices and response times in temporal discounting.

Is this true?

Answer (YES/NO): NO